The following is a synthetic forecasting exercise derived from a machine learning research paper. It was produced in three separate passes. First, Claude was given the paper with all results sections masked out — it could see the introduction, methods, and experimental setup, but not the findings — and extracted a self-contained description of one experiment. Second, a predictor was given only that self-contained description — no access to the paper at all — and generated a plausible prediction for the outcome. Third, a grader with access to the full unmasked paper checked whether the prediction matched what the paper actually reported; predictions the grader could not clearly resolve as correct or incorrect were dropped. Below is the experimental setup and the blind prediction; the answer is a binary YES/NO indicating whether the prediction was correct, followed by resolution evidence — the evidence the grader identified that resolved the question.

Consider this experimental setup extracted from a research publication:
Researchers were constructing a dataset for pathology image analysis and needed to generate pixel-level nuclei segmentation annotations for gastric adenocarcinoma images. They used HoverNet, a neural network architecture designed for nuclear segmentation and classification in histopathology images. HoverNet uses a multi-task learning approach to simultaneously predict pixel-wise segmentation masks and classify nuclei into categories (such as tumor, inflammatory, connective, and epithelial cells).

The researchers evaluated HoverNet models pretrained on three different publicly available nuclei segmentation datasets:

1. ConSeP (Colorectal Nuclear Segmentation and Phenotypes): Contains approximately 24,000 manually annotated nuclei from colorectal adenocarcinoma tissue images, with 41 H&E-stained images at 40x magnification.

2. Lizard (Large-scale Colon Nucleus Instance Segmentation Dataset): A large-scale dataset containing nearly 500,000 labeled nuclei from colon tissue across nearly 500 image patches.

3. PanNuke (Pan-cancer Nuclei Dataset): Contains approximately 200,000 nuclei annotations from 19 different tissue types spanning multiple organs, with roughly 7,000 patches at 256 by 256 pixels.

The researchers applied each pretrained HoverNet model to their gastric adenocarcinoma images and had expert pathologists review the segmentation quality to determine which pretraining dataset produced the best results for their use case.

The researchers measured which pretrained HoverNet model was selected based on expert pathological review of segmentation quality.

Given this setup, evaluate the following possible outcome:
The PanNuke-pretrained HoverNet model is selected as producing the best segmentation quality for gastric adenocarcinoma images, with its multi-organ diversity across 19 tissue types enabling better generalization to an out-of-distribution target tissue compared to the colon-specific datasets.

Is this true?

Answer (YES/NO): YES